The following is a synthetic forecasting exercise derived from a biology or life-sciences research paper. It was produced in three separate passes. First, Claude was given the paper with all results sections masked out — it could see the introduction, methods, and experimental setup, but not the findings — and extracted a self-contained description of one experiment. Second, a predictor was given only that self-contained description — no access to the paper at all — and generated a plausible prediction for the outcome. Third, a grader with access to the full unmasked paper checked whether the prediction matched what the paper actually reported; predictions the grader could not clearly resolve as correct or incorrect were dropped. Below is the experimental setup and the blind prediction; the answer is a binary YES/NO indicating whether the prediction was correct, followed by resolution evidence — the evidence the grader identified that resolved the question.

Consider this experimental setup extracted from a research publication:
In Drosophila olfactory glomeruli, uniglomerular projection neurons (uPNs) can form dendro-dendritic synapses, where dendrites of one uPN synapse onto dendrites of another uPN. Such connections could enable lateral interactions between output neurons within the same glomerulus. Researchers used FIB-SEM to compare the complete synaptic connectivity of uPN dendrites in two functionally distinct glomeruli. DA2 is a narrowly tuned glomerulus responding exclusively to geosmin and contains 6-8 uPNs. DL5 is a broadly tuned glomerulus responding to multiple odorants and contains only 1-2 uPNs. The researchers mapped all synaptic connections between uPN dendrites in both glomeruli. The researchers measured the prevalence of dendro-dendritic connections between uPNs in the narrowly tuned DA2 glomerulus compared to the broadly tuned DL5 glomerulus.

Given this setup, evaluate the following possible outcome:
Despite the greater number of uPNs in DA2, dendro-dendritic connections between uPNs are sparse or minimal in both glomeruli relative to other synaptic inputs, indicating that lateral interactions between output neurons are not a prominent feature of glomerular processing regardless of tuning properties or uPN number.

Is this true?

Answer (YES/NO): NO